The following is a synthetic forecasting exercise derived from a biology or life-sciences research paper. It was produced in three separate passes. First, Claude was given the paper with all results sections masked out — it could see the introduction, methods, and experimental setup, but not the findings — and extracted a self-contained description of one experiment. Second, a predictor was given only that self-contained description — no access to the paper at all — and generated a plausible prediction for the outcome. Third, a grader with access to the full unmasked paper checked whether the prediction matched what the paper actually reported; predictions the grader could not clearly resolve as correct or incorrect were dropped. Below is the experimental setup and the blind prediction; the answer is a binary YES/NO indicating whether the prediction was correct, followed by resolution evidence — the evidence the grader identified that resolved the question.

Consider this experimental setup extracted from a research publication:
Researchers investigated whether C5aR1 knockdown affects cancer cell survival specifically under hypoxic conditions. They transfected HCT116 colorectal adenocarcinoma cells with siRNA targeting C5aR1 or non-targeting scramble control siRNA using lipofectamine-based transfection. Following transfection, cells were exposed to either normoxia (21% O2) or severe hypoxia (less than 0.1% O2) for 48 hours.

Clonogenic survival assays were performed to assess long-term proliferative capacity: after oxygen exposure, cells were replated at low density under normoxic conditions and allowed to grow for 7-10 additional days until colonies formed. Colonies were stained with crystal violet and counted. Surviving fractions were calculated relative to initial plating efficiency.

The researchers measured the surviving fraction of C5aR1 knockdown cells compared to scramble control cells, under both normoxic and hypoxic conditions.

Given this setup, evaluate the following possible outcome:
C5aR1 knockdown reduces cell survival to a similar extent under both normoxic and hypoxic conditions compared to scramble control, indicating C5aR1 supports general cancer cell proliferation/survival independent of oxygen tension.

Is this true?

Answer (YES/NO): NO